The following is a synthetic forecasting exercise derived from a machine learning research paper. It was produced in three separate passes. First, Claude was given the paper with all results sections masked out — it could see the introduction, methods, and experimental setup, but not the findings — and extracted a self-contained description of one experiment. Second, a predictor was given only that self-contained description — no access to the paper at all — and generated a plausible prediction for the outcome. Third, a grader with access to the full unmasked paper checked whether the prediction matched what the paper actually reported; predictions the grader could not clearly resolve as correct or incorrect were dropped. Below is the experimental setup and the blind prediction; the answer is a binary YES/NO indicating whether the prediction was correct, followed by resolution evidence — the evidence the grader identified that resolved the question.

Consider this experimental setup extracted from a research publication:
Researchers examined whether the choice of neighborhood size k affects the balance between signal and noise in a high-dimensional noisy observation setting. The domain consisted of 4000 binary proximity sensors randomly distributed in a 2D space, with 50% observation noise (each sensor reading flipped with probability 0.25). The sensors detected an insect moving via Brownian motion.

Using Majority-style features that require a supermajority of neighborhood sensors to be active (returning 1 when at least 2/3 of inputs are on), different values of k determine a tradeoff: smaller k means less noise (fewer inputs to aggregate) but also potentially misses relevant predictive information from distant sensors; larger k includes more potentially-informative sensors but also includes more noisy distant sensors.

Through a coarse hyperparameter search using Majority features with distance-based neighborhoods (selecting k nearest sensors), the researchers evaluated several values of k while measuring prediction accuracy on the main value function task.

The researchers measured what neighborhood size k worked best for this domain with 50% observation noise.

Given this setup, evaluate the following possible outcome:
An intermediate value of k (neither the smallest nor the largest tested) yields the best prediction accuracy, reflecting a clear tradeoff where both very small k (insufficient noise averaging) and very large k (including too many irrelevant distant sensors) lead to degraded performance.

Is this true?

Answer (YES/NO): NO